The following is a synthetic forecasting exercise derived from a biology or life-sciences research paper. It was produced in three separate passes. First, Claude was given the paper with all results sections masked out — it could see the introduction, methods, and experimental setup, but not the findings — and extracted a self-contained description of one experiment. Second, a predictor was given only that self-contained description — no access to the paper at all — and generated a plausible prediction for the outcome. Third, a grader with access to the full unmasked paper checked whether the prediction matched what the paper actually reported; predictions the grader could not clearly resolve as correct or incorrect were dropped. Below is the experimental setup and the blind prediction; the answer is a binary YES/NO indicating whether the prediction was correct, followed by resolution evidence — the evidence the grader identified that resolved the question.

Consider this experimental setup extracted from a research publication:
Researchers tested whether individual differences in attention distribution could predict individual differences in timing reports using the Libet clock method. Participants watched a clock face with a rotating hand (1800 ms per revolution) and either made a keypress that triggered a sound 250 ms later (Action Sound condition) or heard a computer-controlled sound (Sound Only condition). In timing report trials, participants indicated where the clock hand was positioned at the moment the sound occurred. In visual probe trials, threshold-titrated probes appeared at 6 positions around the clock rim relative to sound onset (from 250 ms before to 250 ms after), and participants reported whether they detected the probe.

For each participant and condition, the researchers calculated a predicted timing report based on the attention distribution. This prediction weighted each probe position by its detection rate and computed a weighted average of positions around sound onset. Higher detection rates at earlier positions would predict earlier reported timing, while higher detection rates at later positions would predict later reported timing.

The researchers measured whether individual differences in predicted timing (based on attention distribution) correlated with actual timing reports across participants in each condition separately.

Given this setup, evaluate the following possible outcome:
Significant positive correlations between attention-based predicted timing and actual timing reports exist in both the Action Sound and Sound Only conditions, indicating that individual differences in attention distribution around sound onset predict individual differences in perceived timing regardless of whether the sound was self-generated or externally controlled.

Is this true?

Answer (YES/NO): YES